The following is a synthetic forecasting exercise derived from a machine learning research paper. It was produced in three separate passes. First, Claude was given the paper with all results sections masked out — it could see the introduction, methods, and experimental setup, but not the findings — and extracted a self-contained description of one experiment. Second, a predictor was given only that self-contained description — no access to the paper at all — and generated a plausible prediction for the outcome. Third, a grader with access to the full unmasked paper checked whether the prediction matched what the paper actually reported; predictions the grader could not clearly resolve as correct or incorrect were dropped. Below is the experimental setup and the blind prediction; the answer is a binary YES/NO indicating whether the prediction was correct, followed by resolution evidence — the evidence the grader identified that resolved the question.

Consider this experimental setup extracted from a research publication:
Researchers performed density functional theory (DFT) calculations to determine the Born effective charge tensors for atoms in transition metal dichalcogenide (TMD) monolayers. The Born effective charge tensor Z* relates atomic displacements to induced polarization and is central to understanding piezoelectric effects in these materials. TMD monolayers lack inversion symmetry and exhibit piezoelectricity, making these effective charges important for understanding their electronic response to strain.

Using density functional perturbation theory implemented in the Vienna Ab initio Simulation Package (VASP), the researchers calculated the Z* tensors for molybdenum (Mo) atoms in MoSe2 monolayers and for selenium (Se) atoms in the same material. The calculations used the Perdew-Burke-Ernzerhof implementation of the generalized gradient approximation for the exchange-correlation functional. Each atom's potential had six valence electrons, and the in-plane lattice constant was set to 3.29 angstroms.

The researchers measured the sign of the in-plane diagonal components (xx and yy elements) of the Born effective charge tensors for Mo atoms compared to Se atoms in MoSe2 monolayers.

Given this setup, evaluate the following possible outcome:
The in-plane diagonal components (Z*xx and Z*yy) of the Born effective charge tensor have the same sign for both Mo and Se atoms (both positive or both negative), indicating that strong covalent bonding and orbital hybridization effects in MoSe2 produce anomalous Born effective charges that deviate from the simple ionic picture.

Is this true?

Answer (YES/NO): NO